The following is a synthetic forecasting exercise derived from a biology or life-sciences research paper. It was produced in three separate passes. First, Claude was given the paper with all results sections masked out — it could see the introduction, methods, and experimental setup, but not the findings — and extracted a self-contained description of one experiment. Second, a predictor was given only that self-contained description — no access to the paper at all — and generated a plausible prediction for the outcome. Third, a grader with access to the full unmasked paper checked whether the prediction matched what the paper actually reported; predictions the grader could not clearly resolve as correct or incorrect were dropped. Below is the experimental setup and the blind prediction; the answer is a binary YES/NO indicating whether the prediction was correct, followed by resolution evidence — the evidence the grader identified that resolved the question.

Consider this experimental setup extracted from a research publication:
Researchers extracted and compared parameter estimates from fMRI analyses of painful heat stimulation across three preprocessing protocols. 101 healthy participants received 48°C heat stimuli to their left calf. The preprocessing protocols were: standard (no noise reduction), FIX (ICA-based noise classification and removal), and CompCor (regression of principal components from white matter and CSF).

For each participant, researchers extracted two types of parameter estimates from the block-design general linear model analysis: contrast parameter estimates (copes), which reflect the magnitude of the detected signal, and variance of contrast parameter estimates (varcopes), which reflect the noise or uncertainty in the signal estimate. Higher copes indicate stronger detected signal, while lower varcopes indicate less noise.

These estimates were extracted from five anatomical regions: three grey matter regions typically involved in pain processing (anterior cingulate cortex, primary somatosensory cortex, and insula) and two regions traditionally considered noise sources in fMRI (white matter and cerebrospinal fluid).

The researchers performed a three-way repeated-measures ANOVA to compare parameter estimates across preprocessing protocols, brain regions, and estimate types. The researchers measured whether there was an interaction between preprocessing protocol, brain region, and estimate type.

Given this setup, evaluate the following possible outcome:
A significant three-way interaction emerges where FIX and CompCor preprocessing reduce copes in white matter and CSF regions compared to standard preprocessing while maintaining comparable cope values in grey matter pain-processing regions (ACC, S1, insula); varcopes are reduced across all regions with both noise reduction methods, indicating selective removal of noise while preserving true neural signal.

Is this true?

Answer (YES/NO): NO